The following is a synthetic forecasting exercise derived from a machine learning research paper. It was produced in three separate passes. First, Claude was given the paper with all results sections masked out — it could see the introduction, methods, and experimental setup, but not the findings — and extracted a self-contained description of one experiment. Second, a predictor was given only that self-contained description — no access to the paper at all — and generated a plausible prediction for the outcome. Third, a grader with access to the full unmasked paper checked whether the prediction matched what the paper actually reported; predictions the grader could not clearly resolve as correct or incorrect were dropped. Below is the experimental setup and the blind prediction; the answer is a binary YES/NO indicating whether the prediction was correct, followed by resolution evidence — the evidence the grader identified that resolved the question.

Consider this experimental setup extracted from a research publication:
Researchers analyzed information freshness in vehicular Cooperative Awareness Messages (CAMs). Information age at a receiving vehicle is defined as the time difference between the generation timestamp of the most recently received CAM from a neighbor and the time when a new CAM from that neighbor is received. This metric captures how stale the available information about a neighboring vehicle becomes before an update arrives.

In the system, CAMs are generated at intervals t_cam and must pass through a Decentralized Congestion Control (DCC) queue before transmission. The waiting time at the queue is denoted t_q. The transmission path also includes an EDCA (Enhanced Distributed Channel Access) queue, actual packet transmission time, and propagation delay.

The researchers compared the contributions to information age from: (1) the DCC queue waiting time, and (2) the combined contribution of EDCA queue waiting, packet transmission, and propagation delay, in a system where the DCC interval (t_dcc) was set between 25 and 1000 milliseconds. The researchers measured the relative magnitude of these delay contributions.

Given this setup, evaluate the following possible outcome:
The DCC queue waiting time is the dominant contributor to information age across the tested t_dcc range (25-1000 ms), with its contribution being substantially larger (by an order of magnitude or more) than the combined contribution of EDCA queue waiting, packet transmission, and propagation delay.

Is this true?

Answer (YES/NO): YES